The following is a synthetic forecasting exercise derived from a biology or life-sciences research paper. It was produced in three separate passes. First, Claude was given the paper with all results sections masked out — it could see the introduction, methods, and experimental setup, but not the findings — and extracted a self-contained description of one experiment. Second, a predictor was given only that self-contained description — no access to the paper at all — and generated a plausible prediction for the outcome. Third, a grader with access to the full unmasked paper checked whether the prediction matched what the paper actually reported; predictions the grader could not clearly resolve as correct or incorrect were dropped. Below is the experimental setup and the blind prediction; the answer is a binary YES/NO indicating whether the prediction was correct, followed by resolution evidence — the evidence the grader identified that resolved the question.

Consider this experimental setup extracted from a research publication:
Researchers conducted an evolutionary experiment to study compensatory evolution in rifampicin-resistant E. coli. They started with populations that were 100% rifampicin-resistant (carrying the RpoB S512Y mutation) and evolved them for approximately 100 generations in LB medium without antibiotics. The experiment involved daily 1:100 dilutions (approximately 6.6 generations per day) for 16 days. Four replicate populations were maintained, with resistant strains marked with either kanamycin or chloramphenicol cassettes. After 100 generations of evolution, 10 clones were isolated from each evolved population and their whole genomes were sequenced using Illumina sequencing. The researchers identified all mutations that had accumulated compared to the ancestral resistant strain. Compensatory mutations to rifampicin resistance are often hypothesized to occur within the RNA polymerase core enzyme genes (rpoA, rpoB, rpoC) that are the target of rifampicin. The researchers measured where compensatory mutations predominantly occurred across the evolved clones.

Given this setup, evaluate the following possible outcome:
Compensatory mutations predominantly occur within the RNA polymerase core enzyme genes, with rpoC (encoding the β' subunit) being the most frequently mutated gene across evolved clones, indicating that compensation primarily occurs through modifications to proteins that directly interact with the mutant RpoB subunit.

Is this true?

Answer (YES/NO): NO